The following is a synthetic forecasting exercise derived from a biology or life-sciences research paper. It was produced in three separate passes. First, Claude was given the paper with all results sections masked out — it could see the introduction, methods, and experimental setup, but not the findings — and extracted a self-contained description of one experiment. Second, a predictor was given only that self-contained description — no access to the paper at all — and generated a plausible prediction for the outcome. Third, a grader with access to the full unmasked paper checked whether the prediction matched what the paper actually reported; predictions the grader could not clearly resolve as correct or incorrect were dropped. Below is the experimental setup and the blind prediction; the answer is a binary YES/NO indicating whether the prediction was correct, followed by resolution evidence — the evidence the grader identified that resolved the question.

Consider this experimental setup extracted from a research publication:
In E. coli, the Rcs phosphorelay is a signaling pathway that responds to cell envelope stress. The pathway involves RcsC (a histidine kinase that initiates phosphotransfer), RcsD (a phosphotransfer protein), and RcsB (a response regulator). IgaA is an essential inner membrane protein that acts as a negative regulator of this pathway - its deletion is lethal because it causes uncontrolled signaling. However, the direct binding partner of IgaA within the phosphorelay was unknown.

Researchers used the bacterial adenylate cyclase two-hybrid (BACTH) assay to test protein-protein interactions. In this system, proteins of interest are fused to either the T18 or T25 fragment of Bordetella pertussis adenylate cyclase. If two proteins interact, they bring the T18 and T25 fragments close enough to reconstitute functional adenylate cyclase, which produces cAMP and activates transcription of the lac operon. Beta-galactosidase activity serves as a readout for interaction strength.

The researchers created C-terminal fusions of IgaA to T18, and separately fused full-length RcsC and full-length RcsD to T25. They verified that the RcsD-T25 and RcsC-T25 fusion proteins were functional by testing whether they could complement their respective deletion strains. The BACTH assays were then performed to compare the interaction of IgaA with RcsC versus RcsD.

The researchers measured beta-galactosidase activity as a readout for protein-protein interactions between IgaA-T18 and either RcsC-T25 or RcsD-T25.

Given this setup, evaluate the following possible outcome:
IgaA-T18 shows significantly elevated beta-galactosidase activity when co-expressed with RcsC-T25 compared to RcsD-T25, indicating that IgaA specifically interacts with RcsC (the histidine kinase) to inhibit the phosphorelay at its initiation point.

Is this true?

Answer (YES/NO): NO